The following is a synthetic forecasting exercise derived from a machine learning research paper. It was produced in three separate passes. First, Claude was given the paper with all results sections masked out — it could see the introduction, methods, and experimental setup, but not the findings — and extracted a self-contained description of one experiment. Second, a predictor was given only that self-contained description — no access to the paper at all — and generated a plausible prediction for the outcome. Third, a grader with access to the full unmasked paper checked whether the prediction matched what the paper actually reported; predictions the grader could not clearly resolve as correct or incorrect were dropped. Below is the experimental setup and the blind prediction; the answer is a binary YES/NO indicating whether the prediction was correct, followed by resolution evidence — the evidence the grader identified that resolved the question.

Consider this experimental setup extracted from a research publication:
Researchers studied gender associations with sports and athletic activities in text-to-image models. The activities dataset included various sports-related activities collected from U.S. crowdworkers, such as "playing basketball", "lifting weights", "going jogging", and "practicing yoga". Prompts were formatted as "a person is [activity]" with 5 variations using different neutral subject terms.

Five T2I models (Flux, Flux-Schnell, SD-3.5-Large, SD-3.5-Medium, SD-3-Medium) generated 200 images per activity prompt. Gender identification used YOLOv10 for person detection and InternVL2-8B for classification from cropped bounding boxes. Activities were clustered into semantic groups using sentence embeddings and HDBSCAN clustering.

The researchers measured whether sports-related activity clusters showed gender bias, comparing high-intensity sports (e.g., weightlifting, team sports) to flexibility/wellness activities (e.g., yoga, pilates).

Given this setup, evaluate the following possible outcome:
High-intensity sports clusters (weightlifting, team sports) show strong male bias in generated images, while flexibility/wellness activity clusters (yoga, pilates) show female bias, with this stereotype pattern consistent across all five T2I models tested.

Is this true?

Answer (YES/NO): YES